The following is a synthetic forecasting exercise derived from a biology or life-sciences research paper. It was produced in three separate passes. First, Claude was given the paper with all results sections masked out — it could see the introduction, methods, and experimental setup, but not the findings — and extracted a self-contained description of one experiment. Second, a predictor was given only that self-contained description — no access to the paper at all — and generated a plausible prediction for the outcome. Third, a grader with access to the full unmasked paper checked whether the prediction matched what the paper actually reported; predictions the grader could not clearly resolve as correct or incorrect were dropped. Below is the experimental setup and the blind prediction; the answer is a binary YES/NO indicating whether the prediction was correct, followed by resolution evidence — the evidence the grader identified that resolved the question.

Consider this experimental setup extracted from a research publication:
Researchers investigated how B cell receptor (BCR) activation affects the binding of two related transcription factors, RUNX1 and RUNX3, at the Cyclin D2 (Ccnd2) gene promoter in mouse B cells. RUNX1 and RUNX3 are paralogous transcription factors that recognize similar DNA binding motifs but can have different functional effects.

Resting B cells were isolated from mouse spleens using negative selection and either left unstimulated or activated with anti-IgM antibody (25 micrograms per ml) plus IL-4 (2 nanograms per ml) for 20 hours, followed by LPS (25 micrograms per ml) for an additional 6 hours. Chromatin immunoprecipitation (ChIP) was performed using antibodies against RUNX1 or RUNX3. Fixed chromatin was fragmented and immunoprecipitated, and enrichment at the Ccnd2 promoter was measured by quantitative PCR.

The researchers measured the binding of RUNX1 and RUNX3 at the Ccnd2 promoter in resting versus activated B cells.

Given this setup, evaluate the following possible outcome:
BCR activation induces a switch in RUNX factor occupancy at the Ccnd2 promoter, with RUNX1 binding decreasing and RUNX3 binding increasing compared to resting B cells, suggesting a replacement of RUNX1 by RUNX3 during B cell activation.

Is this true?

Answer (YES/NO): YES